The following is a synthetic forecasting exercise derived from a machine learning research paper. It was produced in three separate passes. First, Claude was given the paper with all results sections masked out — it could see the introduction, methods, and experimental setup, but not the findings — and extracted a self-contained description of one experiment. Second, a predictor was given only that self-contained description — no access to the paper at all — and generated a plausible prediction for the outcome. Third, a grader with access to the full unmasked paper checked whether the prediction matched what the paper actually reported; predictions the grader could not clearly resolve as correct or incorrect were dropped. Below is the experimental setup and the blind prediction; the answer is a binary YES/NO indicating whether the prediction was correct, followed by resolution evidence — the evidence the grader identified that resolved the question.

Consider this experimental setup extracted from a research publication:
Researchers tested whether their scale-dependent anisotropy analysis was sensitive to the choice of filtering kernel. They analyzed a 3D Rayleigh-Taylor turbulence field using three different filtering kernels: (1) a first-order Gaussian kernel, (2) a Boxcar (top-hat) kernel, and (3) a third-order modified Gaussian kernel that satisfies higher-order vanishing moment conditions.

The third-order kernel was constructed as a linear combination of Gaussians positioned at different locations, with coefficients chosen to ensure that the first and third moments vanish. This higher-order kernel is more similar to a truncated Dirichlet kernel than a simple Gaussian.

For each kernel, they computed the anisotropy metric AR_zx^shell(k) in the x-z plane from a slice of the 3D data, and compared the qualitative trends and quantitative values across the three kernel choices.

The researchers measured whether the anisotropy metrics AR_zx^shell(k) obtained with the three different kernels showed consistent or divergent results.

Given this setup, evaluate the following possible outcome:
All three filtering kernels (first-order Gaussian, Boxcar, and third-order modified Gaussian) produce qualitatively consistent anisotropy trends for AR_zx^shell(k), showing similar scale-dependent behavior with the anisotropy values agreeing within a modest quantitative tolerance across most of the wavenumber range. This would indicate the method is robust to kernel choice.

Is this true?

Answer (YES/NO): YES